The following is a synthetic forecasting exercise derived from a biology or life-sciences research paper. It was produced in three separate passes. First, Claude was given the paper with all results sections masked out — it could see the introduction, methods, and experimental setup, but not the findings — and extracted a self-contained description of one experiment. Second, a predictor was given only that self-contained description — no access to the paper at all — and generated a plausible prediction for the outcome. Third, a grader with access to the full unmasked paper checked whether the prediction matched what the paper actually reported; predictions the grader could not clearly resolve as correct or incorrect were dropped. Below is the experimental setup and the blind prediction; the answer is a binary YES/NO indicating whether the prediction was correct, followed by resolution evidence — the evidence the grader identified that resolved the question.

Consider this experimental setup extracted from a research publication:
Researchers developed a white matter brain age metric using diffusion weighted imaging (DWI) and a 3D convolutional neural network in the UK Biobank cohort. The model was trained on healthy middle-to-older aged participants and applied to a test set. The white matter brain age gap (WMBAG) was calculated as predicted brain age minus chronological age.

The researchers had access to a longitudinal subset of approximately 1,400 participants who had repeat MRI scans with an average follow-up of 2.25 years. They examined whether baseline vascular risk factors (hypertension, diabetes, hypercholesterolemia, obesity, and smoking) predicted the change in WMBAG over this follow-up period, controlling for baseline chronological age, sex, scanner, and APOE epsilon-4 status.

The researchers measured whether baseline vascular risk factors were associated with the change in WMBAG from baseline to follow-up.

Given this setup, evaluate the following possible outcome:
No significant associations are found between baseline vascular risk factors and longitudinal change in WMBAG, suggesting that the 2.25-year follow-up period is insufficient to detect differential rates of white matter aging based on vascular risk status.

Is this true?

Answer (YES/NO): NO